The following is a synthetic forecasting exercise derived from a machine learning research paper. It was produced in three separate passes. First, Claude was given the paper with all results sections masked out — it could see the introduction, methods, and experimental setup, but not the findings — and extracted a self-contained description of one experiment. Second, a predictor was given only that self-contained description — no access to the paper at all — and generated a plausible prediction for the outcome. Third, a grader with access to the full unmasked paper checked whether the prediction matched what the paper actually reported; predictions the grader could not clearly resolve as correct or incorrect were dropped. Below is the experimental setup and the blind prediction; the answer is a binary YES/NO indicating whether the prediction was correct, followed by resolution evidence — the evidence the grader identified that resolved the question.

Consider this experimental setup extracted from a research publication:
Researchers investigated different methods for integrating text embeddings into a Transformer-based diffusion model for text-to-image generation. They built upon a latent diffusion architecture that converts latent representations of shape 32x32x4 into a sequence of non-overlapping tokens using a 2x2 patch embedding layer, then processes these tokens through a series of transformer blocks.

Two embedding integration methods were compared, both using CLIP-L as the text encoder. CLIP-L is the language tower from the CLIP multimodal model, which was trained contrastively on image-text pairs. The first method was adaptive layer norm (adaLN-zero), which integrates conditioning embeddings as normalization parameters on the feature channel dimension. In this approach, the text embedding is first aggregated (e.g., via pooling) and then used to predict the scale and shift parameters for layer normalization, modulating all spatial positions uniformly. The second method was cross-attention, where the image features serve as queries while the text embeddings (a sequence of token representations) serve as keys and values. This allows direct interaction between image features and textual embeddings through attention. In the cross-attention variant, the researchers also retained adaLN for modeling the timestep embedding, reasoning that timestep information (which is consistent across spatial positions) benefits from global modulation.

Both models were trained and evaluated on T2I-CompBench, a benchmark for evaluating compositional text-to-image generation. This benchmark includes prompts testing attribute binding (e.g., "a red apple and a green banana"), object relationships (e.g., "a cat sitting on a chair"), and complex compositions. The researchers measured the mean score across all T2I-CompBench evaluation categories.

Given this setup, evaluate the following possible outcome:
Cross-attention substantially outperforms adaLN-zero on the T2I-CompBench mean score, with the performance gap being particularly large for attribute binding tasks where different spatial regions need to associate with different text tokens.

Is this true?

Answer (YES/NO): YES